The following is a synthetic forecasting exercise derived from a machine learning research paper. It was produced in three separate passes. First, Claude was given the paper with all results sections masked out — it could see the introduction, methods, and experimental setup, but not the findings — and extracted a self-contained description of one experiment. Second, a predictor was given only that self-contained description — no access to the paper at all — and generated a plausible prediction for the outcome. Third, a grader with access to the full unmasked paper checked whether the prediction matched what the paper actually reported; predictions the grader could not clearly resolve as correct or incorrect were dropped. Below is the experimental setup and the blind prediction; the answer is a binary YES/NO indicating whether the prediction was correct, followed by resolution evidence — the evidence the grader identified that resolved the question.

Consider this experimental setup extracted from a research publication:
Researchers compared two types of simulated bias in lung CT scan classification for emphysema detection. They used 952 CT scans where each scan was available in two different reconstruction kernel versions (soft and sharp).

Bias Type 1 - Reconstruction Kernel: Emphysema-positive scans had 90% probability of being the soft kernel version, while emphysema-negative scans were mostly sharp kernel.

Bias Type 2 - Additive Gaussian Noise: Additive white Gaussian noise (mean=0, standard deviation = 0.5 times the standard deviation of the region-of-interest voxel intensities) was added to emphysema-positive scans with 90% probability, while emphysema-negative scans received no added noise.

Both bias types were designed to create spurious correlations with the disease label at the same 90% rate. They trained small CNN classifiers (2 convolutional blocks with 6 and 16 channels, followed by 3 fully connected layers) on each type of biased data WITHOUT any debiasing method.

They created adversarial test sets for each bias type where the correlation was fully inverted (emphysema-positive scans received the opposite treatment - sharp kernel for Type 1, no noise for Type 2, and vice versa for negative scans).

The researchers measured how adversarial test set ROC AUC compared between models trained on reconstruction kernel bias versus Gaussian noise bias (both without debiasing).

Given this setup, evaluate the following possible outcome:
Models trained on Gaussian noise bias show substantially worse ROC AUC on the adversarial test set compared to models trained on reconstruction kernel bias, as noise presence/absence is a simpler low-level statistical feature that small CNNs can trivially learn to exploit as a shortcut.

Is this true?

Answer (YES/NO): NO